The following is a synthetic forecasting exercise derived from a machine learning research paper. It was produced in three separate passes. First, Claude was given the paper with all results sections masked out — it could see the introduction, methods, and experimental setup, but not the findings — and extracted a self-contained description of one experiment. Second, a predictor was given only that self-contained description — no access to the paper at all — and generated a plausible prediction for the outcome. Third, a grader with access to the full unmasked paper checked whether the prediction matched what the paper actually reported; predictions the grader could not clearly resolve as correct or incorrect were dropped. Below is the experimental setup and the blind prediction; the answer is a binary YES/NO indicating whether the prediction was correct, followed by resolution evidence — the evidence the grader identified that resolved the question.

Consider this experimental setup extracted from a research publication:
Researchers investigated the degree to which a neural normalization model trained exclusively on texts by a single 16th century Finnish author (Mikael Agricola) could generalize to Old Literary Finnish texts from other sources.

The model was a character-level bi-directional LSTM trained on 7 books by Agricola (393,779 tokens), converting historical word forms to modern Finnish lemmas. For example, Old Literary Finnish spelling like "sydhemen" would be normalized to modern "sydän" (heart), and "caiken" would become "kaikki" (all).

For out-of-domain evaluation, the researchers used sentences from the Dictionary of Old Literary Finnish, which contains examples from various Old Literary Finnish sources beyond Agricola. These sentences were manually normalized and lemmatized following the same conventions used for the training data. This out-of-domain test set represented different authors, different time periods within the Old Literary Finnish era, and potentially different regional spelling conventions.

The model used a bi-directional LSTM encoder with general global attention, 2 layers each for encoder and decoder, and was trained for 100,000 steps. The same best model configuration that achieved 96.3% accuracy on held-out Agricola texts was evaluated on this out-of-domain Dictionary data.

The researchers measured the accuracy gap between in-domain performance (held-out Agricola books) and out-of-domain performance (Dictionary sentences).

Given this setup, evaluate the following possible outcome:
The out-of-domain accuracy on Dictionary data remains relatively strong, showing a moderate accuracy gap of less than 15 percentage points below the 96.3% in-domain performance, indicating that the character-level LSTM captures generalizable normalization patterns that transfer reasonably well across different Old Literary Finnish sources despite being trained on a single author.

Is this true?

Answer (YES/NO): YES